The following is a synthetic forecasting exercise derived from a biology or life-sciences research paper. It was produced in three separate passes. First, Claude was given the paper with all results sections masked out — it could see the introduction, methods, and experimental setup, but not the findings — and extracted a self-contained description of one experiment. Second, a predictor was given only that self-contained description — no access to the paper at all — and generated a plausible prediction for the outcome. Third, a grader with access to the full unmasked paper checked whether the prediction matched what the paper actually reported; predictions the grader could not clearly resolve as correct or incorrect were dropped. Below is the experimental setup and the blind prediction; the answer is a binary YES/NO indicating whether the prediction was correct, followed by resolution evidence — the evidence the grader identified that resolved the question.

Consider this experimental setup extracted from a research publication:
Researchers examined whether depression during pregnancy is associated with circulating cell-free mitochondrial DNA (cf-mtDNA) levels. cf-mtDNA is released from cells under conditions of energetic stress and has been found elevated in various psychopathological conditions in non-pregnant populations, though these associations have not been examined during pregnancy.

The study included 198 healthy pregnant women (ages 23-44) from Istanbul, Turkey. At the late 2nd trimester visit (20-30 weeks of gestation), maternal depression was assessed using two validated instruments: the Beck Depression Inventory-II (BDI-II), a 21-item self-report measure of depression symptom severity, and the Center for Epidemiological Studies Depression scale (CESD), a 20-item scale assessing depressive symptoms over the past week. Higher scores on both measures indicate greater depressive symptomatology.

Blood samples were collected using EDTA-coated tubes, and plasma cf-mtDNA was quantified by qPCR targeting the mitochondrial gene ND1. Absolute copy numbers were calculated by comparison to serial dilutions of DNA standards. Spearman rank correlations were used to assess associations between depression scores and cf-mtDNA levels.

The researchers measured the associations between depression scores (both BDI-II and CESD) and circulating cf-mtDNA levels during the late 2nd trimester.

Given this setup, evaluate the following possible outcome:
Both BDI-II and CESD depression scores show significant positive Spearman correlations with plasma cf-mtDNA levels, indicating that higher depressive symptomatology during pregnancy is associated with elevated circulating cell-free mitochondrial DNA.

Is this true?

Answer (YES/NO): NO